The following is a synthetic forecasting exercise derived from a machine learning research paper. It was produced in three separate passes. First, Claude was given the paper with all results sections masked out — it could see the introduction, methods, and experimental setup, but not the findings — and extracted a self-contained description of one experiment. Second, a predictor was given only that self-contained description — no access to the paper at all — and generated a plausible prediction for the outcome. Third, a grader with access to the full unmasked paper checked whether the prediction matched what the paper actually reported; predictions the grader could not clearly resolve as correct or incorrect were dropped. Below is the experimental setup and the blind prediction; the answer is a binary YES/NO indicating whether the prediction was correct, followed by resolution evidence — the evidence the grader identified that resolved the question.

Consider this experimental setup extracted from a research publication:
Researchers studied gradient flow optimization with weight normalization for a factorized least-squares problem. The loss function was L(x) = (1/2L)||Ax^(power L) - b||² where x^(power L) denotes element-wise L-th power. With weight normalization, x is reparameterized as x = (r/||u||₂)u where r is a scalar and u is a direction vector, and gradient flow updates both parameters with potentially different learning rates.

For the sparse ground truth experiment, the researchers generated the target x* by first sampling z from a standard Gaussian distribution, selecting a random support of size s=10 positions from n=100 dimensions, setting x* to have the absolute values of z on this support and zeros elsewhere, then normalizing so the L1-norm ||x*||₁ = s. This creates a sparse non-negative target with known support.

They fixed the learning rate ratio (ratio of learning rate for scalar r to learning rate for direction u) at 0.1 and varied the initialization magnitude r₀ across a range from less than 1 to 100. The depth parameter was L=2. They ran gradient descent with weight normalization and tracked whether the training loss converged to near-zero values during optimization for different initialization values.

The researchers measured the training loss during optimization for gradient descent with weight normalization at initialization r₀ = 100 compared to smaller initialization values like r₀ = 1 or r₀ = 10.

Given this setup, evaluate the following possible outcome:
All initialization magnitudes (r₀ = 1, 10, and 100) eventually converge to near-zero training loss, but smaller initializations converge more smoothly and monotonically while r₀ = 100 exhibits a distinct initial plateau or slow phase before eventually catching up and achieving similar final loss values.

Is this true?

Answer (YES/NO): NO